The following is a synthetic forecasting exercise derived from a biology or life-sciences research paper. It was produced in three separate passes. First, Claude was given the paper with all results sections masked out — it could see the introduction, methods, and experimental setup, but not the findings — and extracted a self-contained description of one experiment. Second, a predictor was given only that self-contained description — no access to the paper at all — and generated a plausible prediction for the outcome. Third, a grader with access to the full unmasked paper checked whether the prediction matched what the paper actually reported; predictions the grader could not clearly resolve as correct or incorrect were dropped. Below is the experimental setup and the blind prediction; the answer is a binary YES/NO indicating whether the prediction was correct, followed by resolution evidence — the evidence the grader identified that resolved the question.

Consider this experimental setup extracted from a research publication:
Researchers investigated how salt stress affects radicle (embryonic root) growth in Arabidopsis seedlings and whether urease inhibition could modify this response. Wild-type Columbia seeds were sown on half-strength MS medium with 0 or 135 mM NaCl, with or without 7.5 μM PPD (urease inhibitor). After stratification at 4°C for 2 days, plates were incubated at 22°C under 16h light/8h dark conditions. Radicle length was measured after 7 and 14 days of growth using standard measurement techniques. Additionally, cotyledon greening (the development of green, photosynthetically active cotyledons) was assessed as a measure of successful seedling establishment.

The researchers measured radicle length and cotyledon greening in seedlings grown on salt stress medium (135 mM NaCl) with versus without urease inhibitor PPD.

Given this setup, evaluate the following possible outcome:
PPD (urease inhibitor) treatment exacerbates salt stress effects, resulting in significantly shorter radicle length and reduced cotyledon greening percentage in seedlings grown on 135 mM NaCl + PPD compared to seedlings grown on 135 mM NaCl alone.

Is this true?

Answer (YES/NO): NO